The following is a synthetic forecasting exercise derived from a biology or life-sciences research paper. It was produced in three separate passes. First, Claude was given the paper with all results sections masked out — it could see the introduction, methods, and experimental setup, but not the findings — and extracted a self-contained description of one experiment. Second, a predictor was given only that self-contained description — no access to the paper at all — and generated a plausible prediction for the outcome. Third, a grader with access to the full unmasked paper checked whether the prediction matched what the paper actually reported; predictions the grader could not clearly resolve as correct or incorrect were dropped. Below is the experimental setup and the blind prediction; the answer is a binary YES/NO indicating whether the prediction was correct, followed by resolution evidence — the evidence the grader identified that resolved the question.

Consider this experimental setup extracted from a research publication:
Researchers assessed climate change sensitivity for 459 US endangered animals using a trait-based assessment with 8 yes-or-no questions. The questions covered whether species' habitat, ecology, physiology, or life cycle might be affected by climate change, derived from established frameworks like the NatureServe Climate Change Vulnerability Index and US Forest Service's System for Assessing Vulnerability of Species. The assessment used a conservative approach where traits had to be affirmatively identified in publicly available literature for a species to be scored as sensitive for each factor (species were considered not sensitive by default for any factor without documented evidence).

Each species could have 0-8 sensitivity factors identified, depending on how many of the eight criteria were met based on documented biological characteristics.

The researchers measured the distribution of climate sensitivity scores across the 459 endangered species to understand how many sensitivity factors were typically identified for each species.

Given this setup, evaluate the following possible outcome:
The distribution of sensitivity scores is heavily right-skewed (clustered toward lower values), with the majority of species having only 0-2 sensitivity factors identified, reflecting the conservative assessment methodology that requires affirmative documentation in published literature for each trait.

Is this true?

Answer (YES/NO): NO